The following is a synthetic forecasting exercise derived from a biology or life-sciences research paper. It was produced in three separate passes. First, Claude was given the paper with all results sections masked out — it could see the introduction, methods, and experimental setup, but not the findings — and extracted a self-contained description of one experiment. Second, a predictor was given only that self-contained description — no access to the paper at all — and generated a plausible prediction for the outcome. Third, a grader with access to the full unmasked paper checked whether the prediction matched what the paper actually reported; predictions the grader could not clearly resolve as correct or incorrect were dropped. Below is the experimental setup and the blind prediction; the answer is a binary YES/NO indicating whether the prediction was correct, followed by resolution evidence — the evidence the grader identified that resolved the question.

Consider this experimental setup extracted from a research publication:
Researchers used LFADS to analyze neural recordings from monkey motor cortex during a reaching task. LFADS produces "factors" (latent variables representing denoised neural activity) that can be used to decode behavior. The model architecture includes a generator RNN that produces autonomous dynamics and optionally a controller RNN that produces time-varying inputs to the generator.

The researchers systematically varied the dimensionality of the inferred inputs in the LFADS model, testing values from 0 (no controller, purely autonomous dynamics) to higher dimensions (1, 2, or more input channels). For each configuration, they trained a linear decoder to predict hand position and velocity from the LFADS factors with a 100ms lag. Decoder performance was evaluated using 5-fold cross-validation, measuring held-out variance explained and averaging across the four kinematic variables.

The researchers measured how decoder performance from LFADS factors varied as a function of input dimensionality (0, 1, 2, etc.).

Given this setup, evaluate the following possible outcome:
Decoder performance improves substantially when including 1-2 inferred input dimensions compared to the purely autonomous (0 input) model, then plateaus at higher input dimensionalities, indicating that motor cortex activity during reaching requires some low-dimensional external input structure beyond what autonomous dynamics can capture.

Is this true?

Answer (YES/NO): YES